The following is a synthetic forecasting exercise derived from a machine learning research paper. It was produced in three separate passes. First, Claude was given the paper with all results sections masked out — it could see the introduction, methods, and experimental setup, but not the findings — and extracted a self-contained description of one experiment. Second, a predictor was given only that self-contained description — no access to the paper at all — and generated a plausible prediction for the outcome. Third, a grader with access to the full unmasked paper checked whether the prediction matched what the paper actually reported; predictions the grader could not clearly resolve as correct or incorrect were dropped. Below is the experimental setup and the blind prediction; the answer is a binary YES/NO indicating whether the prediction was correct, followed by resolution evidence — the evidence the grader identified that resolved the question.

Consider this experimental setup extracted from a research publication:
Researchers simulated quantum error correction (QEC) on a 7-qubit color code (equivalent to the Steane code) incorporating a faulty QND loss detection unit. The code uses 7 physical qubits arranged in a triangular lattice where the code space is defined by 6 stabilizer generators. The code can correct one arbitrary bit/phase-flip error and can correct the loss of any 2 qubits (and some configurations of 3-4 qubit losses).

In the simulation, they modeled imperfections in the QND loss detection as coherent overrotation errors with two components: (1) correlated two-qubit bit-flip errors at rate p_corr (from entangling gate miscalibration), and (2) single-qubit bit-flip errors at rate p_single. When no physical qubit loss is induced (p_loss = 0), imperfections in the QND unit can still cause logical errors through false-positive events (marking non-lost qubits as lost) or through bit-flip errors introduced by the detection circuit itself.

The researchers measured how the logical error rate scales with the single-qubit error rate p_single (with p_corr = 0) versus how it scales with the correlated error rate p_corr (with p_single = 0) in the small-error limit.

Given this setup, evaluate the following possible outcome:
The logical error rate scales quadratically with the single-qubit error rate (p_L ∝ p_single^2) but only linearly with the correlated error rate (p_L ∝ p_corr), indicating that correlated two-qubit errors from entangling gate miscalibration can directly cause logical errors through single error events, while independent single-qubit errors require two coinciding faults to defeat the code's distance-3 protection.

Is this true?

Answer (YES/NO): NO